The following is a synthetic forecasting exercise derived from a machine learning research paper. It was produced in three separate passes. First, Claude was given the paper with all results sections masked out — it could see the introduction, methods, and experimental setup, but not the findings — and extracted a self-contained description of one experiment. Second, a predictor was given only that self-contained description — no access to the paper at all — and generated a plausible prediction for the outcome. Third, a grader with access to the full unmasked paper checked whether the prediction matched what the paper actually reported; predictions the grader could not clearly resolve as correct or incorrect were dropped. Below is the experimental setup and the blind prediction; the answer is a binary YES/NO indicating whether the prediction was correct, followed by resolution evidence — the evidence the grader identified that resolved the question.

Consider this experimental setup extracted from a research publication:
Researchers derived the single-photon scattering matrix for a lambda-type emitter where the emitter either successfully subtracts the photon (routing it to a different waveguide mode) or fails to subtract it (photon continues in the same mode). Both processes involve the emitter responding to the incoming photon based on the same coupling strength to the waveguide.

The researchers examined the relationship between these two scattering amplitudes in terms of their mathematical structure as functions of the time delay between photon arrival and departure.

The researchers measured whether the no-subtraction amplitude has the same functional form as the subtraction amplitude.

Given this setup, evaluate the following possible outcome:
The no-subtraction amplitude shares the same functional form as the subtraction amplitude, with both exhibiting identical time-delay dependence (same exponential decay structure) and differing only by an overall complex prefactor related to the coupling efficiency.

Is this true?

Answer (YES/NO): NO